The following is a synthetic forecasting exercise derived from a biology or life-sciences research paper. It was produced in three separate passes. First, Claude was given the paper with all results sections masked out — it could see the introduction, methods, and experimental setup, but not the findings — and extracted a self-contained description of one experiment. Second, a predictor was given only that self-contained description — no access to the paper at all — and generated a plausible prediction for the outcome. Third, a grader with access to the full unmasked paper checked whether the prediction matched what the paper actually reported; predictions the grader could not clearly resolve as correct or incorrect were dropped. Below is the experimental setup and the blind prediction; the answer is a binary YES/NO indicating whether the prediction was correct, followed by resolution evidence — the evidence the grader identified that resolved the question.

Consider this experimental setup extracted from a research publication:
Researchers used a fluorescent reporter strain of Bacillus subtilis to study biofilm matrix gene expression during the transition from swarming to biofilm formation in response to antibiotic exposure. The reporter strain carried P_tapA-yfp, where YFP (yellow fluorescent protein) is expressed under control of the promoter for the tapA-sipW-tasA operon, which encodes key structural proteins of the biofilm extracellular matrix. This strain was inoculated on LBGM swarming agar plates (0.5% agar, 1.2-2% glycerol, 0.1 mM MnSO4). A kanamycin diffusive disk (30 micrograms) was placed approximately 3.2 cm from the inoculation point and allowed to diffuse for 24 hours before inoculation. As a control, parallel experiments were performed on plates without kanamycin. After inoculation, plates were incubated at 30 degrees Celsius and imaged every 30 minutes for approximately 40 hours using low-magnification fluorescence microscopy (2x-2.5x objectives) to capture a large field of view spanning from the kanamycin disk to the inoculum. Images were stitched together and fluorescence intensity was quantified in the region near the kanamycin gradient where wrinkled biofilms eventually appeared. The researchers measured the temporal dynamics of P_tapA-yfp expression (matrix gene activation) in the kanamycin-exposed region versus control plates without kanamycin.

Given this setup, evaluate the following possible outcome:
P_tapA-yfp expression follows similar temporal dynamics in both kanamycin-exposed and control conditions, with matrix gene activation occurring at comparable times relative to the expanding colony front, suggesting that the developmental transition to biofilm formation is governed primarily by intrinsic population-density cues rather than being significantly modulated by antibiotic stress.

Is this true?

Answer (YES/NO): NO